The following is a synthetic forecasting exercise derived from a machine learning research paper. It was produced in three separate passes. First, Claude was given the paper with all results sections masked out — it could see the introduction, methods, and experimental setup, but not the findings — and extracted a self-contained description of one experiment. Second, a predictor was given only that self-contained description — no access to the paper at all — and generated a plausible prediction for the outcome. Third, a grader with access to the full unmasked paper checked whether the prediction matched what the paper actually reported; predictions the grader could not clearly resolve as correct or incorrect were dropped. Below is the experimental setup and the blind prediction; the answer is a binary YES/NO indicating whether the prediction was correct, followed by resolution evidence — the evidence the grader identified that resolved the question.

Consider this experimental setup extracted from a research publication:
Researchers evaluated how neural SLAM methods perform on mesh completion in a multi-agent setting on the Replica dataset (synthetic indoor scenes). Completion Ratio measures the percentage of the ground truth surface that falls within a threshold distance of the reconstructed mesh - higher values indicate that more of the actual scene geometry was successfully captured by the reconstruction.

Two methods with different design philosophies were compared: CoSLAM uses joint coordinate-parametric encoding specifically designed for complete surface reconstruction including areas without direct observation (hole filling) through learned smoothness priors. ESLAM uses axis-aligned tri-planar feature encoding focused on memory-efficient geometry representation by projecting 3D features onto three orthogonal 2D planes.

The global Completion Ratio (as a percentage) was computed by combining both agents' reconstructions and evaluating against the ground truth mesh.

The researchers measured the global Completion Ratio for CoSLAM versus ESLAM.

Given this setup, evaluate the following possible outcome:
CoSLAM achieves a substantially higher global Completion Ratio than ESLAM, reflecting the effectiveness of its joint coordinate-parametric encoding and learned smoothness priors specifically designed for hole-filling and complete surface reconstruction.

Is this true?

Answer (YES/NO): NO